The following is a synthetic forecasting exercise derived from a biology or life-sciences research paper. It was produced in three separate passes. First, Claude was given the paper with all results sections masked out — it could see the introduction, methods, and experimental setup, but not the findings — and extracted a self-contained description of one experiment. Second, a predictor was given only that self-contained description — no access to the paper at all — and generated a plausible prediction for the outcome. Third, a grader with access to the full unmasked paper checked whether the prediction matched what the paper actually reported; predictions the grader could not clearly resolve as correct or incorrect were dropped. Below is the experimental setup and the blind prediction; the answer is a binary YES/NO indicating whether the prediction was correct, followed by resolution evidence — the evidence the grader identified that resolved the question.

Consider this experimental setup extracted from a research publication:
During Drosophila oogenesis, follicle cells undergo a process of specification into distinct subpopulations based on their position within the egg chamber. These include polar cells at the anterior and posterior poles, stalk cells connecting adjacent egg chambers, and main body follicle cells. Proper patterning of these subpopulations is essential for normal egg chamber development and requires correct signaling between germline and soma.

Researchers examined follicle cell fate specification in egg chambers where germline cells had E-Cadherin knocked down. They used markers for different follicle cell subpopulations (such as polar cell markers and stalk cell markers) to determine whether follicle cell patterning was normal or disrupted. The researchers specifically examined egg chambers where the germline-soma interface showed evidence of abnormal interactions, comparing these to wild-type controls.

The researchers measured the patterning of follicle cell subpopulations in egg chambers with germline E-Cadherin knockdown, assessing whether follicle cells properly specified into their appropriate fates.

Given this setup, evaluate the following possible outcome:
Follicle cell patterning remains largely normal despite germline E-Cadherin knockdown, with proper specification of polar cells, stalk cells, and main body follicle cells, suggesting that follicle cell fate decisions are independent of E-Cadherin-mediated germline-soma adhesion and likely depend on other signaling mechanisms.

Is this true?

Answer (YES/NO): NO